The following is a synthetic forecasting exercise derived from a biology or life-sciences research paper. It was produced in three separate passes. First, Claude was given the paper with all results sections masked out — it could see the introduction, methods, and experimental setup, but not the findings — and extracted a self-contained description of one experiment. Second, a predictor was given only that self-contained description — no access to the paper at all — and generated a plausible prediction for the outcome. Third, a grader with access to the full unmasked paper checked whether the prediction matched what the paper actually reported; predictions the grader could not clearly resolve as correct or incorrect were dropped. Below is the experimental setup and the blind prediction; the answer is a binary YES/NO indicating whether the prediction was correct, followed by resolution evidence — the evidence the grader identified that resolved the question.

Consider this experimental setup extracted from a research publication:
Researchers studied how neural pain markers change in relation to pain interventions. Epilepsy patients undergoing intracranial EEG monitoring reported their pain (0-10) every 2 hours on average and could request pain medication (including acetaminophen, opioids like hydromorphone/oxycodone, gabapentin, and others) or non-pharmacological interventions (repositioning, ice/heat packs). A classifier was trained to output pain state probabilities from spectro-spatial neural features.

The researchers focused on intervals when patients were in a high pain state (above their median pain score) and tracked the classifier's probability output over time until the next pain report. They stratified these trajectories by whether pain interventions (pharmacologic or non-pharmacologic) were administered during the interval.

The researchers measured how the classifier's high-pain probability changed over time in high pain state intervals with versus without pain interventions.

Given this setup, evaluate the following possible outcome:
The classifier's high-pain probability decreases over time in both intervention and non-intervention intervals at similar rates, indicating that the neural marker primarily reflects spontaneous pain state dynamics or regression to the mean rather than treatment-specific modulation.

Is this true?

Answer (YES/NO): NO